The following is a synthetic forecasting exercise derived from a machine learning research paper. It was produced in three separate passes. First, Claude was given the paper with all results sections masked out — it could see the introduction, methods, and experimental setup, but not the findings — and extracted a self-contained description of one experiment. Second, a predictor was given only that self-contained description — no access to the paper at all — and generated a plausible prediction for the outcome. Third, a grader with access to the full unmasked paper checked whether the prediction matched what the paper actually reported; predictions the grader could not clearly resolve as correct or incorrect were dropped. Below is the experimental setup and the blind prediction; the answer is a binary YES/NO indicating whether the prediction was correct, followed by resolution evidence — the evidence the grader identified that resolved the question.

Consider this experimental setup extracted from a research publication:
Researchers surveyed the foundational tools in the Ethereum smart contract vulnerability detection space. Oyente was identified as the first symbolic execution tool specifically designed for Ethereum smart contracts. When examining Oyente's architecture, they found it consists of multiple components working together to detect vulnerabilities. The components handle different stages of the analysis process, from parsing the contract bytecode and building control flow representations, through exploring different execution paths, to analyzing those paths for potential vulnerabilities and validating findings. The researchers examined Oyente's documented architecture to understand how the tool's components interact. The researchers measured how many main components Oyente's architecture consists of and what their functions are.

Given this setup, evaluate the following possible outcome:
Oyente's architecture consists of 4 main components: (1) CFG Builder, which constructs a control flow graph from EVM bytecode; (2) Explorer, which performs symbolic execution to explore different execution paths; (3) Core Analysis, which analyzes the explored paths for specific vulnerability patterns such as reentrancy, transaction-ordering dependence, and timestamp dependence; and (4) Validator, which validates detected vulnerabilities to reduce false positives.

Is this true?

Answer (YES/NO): YES